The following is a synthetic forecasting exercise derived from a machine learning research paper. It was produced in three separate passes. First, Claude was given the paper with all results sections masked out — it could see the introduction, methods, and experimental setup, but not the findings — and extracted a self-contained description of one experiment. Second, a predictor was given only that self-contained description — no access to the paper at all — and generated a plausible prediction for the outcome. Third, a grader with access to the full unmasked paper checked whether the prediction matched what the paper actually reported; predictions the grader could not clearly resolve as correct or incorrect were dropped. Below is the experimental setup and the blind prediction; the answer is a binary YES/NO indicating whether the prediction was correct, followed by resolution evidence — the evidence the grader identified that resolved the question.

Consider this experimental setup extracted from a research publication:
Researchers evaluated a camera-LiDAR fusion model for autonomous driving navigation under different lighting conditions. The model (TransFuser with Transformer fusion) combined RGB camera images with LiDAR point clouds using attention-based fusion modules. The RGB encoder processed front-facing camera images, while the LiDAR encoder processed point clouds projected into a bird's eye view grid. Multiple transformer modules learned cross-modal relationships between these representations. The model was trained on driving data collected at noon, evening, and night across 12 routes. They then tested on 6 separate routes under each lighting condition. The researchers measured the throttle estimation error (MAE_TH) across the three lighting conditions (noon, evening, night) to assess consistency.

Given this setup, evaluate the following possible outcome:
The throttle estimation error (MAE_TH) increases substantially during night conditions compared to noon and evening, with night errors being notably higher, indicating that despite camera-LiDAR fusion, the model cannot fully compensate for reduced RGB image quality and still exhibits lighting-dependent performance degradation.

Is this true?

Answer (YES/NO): NO